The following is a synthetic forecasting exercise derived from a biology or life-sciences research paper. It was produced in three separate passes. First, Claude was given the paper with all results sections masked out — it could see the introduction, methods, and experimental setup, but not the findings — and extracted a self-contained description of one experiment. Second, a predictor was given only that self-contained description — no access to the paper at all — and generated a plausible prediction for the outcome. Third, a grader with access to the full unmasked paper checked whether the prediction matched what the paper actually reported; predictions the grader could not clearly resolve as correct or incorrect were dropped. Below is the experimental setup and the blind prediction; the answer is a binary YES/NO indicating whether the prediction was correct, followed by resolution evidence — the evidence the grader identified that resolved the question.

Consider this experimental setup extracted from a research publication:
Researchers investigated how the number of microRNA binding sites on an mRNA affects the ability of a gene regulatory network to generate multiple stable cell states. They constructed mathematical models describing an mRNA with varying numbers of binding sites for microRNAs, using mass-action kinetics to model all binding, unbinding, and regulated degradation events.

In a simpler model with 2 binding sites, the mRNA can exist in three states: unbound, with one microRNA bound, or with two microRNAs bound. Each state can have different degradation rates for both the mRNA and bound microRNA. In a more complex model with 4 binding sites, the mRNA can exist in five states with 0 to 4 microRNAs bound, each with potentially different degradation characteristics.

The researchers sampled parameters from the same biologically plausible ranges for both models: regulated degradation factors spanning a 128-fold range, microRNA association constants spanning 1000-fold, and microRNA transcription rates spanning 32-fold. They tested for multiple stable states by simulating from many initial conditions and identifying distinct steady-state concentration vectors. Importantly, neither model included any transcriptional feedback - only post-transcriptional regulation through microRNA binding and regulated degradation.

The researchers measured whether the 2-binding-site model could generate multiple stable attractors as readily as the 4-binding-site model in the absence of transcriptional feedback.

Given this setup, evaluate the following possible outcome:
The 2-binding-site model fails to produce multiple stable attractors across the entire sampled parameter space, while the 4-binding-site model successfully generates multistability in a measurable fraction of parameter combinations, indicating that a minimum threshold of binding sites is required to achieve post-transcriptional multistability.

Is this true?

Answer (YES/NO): YES